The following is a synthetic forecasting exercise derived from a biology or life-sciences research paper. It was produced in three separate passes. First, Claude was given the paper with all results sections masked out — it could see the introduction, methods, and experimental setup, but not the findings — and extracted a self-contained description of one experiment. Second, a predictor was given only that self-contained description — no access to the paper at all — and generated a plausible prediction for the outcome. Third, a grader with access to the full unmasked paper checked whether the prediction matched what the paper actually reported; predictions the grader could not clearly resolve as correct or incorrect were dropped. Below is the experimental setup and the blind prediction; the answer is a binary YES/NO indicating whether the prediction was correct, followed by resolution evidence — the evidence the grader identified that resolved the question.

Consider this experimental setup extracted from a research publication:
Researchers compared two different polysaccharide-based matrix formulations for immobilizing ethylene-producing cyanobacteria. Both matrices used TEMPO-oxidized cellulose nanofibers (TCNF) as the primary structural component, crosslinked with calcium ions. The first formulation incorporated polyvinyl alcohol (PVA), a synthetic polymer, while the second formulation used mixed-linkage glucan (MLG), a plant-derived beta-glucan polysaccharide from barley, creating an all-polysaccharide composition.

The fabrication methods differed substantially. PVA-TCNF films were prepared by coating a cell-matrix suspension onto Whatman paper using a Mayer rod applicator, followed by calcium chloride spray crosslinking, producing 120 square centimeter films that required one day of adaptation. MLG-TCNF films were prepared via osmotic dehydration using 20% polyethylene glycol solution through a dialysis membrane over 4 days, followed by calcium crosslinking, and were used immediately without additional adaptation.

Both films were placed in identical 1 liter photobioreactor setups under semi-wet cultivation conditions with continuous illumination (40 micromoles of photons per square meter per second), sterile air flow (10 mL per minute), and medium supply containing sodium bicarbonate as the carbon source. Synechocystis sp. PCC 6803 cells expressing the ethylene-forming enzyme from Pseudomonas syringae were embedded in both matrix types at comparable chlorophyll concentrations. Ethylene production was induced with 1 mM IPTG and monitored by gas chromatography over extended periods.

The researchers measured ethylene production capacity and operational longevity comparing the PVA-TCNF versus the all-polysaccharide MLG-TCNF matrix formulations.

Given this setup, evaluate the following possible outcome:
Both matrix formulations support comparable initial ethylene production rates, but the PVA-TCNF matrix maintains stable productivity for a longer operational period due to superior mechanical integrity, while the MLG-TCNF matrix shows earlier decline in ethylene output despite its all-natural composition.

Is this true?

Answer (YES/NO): NO